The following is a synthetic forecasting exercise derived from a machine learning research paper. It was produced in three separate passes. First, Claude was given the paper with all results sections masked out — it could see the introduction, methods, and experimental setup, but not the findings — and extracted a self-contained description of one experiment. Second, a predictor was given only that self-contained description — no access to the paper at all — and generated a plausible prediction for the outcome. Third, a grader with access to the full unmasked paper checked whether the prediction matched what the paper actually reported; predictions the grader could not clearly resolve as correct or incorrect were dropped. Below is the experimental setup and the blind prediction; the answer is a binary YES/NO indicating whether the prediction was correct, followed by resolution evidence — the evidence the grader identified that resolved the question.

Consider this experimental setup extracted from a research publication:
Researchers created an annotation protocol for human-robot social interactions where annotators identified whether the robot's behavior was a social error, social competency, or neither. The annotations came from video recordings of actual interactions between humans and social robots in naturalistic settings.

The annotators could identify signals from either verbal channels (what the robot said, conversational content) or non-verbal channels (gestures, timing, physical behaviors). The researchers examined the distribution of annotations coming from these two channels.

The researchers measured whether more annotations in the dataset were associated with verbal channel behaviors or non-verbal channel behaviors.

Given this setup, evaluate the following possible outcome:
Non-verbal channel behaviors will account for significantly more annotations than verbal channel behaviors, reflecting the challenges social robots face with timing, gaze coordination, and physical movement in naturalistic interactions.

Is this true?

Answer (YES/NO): NO